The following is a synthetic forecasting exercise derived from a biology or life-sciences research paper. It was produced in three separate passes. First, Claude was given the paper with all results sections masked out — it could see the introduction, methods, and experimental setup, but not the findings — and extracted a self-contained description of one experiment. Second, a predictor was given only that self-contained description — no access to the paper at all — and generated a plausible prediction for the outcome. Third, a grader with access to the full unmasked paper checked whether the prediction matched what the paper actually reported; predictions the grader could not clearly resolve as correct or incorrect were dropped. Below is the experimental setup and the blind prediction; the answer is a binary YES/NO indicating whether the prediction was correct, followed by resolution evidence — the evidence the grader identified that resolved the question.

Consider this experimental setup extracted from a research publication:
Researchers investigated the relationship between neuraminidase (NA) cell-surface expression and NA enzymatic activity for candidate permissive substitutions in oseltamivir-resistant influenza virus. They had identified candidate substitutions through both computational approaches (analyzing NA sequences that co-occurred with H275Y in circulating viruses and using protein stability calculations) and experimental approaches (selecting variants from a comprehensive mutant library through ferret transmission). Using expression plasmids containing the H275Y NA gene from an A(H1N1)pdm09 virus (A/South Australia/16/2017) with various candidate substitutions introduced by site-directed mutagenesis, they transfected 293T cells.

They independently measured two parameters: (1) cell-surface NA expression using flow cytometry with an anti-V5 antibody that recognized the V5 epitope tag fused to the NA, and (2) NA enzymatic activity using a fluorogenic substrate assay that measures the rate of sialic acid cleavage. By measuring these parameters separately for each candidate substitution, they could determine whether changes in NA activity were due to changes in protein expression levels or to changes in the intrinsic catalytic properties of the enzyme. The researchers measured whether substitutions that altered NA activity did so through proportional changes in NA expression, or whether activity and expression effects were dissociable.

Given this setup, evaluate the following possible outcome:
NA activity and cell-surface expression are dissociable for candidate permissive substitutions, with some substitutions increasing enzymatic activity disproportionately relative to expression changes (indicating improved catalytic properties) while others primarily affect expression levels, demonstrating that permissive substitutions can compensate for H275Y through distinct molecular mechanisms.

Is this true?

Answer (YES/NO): YES